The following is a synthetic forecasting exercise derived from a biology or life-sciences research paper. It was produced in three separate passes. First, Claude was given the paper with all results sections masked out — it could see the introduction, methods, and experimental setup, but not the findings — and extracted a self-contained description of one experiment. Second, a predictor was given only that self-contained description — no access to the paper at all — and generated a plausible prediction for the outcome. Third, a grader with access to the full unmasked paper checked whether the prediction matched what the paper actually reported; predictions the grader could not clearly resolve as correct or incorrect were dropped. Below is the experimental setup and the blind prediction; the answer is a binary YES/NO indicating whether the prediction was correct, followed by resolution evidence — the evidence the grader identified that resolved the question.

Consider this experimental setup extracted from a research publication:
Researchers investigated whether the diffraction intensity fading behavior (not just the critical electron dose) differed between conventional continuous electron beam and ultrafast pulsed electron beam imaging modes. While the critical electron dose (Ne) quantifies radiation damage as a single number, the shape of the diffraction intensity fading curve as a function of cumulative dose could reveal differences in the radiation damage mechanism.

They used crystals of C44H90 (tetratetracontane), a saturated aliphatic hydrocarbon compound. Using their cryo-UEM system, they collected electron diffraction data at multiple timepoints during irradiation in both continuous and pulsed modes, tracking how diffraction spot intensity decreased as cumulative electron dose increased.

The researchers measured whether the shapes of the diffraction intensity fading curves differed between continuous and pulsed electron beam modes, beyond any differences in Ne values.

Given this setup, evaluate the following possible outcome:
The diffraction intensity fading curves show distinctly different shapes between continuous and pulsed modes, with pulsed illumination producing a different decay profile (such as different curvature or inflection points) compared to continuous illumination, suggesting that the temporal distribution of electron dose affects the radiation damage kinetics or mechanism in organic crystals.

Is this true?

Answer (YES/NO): NO